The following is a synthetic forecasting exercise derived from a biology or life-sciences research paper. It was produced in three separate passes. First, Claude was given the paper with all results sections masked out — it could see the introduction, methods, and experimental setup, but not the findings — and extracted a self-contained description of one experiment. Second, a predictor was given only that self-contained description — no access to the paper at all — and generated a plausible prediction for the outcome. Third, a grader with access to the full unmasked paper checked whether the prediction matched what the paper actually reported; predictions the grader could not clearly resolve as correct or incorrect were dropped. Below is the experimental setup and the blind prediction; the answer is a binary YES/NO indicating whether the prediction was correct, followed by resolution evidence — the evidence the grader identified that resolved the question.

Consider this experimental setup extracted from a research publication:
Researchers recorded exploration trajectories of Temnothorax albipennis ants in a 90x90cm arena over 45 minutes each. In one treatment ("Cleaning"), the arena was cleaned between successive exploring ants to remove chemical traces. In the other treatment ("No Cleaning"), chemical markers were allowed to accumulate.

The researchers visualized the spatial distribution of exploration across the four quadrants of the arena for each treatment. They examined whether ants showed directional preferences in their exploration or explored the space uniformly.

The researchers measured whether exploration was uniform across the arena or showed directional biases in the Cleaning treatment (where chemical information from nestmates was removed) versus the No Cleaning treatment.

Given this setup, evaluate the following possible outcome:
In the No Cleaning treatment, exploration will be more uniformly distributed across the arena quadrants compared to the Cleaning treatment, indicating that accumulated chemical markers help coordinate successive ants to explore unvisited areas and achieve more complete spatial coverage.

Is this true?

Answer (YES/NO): YES